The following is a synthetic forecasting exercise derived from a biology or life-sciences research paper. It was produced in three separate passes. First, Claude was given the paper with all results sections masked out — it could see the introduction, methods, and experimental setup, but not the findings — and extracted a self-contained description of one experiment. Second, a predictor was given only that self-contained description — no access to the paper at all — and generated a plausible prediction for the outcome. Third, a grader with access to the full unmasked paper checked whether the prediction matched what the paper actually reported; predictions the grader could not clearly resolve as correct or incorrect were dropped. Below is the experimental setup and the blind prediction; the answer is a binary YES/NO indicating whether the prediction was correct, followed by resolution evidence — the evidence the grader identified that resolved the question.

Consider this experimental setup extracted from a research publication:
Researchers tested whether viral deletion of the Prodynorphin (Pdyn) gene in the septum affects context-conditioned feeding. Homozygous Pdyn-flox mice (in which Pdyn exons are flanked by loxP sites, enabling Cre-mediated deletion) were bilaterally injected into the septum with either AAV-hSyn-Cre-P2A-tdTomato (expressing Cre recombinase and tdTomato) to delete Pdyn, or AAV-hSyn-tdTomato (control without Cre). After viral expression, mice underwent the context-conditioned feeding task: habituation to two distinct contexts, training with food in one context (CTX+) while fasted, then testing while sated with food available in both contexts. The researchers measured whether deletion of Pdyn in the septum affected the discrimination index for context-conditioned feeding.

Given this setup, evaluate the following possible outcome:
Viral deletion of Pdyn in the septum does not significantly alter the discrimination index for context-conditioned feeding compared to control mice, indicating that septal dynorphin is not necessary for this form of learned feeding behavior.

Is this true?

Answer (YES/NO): NO